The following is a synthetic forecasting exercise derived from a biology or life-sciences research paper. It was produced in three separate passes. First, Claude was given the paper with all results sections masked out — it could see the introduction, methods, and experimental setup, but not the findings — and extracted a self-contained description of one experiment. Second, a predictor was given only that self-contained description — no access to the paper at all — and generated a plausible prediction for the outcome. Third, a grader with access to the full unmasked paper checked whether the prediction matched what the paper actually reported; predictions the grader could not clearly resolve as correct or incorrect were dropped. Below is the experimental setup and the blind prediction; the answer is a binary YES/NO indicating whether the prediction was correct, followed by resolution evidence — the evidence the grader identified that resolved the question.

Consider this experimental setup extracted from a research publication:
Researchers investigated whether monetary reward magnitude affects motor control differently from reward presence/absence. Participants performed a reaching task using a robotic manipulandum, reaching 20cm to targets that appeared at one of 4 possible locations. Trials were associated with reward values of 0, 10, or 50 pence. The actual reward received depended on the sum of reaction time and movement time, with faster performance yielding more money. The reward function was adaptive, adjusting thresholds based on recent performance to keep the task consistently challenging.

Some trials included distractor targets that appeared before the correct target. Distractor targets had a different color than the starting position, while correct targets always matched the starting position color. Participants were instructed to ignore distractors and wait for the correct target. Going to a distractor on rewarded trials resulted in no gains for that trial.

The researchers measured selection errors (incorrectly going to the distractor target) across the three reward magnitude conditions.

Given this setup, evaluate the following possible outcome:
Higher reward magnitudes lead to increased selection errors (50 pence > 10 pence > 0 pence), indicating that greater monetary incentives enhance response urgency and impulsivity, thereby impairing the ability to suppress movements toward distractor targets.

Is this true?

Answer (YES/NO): NO